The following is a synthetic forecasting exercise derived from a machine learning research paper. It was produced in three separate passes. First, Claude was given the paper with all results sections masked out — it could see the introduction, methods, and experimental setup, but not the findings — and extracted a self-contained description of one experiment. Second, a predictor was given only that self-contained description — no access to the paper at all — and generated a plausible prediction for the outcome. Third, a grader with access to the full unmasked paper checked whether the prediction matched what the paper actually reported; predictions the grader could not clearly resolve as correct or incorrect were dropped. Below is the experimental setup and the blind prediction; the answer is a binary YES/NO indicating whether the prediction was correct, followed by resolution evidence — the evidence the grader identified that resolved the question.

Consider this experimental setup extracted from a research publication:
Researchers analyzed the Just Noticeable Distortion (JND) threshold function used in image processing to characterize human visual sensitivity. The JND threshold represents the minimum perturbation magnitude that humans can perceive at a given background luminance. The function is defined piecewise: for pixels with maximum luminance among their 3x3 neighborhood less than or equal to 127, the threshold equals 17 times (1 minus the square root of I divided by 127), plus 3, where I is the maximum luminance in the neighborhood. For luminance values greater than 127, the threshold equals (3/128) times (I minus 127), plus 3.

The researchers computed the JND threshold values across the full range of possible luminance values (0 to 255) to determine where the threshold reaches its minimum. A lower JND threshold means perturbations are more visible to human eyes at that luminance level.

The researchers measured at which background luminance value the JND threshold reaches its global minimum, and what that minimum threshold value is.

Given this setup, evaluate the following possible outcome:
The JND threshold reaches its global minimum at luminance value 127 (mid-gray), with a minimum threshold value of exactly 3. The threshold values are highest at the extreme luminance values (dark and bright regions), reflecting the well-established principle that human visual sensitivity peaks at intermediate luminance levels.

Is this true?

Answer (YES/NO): YES